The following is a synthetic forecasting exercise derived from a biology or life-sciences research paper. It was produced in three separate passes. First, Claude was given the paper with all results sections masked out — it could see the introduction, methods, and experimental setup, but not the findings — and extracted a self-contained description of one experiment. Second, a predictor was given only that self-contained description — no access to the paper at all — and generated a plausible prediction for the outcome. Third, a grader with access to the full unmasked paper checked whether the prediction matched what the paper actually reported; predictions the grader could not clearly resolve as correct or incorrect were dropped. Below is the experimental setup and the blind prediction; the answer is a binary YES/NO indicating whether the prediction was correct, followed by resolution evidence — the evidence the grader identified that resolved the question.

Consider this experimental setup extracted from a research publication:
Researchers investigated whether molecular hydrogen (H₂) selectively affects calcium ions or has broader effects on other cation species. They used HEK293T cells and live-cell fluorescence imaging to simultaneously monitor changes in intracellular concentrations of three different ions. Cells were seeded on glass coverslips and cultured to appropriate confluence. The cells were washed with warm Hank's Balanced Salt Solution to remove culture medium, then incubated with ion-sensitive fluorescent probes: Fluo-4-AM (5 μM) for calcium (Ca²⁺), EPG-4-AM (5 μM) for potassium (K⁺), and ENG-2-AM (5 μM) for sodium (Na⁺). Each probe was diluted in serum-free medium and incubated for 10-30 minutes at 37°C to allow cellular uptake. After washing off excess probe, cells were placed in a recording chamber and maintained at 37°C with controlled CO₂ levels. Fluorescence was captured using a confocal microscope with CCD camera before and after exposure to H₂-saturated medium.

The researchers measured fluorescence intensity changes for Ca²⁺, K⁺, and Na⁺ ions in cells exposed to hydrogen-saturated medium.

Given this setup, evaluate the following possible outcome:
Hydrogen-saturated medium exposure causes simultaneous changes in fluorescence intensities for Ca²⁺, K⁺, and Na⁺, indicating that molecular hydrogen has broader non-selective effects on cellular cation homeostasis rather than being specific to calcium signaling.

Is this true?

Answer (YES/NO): NO